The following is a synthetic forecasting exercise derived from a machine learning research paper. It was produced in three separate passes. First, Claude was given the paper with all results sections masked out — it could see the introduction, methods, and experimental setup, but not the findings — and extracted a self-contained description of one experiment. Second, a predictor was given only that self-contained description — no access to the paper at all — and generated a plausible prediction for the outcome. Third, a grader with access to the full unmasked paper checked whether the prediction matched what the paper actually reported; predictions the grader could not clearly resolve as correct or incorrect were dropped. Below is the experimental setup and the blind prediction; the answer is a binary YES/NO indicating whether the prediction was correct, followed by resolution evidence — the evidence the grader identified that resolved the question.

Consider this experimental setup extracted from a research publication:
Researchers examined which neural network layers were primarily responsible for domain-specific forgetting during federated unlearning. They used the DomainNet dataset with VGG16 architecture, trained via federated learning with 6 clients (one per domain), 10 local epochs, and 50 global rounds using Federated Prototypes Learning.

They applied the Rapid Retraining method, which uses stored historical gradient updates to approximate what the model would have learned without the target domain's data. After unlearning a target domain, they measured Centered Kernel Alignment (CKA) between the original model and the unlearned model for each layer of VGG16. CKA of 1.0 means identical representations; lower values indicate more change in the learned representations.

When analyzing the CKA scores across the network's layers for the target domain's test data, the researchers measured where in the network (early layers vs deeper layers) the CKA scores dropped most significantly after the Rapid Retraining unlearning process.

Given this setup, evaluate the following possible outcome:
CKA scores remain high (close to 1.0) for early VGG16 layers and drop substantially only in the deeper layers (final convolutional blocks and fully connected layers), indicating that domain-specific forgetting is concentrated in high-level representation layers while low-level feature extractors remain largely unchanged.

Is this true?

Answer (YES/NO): YES